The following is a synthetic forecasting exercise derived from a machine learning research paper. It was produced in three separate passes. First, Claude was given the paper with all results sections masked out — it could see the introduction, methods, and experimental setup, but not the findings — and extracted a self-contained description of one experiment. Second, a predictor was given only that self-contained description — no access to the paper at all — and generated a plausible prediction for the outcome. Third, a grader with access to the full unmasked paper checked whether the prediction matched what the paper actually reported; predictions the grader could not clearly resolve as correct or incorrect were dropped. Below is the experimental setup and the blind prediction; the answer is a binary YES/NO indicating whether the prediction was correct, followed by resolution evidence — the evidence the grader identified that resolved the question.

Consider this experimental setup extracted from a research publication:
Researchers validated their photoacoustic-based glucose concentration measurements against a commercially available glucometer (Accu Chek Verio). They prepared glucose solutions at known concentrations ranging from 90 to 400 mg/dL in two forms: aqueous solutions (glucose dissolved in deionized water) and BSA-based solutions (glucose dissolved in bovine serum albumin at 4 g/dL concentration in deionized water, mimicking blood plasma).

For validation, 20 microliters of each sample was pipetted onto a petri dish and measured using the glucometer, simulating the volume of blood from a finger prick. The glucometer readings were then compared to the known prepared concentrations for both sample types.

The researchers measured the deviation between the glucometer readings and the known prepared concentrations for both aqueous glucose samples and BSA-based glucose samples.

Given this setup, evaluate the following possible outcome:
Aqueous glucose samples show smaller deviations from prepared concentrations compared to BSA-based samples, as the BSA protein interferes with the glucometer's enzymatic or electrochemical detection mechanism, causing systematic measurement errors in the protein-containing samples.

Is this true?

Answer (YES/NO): NO